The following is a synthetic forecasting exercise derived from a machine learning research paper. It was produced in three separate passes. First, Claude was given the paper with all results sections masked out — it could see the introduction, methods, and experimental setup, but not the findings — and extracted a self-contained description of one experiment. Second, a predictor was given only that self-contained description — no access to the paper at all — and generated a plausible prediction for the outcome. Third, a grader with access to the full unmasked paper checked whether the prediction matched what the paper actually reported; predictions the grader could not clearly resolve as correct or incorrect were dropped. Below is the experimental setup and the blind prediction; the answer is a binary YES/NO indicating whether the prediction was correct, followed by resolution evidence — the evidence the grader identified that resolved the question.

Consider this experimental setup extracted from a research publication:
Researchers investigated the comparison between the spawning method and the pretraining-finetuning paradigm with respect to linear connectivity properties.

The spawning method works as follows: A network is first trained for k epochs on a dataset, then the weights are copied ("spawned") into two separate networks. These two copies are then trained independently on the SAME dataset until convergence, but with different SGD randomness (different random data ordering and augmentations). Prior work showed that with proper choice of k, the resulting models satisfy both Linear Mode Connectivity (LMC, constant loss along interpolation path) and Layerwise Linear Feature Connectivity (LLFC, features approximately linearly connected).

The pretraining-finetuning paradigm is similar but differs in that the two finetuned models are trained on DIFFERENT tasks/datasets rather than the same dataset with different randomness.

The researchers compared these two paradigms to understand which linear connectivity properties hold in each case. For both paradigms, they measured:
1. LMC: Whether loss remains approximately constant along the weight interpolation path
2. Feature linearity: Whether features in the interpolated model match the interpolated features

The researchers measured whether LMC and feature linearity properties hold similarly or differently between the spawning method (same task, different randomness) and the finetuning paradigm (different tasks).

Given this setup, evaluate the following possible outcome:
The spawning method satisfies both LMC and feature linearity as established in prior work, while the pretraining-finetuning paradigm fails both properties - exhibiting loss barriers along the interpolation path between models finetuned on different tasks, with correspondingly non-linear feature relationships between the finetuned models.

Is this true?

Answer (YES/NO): NO